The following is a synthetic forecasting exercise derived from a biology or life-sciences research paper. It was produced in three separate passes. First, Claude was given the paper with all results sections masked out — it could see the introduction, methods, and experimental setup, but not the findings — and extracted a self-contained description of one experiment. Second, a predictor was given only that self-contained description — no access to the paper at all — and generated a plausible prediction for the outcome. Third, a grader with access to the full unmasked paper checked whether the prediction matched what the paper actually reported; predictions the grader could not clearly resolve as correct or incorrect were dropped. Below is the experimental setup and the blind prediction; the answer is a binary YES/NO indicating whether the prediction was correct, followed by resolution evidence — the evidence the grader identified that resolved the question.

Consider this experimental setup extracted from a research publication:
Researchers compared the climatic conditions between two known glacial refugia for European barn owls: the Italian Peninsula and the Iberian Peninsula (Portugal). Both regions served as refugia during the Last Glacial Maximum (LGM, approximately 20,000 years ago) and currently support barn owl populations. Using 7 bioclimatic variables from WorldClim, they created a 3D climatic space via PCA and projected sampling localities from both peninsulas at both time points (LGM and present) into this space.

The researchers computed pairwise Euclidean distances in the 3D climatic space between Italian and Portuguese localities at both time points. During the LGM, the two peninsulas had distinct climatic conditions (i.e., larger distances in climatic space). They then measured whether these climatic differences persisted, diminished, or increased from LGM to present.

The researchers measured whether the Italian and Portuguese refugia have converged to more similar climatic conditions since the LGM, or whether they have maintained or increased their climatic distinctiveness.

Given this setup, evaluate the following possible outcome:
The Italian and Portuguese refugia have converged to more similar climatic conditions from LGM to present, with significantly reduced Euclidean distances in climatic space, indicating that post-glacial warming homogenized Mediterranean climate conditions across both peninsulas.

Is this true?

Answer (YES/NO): NO